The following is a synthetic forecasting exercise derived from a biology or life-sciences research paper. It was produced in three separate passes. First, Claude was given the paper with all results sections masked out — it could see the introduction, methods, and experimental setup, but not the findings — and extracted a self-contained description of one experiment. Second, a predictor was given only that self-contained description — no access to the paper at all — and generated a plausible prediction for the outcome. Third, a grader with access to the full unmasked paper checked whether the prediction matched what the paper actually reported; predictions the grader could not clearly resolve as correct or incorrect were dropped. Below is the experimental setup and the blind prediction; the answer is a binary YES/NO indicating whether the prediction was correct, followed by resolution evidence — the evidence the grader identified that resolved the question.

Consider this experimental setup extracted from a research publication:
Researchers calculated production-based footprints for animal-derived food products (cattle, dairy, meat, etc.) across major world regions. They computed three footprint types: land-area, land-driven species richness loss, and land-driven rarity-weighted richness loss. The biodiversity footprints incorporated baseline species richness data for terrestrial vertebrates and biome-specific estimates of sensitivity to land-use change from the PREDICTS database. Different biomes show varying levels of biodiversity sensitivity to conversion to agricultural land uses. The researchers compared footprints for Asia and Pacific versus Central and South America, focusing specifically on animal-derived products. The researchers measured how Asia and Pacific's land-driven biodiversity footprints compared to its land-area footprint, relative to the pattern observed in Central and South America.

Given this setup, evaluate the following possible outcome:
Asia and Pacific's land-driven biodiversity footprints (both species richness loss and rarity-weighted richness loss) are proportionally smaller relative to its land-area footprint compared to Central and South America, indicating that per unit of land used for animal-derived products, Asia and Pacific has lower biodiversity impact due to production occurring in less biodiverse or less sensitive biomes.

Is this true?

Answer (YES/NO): YES